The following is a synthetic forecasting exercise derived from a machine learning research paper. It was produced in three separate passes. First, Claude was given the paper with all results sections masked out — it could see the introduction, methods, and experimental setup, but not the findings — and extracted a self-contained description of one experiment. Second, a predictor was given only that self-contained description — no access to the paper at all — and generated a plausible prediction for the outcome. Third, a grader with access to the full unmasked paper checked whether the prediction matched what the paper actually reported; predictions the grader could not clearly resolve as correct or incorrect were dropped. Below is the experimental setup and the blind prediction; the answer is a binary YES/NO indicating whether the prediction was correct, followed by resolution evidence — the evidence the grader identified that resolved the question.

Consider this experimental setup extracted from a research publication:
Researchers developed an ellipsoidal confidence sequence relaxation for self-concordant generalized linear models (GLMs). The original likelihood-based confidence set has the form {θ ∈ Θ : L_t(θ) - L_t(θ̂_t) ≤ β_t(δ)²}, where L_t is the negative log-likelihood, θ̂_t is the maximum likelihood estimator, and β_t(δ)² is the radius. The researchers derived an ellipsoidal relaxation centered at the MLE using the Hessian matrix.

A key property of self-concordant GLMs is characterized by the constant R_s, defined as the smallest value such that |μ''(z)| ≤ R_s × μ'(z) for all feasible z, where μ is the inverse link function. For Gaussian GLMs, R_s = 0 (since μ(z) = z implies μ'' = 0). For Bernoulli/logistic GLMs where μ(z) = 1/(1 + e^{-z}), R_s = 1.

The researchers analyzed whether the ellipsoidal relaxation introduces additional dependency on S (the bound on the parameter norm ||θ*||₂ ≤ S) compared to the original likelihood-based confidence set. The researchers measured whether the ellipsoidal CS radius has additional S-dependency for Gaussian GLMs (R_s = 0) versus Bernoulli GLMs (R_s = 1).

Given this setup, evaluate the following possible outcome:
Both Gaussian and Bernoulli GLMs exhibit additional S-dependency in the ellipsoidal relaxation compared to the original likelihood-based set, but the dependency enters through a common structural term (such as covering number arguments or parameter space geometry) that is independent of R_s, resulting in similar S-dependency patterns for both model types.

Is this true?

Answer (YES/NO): NO